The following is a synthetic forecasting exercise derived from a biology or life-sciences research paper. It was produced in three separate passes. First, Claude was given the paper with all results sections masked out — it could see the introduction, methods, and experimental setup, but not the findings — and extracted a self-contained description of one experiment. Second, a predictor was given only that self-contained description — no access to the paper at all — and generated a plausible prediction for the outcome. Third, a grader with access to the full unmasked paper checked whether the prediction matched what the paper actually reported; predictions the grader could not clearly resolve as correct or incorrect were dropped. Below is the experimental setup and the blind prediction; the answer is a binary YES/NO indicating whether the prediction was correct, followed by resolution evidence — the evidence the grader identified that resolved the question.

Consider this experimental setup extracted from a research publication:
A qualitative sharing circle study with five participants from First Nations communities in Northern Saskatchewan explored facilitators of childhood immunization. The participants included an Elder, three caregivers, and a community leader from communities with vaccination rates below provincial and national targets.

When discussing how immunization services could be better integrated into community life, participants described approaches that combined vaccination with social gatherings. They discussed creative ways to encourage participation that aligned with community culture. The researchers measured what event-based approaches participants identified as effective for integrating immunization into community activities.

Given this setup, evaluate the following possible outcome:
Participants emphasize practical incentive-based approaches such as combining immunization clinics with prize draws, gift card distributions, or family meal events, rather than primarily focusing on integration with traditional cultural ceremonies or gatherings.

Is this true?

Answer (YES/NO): YES